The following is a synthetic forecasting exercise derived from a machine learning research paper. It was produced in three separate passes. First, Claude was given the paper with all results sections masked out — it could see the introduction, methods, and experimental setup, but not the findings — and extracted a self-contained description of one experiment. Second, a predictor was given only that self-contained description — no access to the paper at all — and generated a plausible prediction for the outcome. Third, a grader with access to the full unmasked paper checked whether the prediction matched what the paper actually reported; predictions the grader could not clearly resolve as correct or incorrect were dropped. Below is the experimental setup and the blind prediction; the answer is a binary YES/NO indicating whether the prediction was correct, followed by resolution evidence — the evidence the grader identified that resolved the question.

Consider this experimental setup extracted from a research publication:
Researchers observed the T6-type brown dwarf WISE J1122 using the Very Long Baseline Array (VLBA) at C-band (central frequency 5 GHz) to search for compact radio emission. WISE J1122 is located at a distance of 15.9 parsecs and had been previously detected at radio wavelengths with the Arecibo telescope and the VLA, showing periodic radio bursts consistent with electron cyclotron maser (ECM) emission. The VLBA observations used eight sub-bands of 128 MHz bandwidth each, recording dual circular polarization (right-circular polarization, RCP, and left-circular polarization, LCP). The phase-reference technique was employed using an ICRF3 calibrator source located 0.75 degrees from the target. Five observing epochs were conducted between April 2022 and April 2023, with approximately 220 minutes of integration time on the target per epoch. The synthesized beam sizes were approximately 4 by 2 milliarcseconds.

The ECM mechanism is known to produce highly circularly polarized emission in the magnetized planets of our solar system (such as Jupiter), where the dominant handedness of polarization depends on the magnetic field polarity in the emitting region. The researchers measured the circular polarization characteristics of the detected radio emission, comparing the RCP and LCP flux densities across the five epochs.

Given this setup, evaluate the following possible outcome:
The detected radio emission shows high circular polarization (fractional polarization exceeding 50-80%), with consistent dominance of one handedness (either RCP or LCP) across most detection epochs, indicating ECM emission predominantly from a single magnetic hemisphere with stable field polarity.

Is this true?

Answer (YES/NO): YES